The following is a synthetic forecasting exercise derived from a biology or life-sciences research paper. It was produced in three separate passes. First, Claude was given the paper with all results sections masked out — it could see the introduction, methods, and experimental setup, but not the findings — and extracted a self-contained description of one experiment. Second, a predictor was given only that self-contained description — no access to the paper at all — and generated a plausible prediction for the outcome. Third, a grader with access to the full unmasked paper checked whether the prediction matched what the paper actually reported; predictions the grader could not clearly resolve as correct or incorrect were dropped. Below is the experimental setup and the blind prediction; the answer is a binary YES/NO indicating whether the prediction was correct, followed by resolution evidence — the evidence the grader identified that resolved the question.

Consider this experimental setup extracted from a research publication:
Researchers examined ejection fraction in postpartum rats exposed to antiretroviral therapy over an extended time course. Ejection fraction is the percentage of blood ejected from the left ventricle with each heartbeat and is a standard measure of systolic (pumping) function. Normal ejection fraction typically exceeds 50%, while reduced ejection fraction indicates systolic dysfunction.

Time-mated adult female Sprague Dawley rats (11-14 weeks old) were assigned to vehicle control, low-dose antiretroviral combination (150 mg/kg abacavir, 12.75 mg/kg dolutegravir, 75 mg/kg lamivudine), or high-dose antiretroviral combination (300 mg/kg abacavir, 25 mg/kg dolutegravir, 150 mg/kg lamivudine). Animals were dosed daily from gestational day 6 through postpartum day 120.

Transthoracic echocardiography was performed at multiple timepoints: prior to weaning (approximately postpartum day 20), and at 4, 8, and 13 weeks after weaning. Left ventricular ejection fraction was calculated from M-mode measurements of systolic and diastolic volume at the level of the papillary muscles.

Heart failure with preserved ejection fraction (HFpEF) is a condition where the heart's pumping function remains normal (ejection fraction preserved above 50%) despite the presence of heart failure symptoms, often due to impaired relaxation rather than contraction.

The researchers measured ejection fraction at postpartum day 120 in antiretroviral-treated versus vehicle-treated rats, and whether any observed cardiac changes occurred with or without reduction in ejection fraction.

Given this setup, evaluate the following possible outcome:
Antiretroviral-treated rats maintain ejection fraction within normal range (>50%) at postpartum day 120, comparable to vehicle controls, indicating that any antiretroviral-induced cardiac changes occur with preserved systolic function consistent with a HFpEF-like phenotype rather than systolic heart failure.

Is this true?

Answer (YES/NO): NO